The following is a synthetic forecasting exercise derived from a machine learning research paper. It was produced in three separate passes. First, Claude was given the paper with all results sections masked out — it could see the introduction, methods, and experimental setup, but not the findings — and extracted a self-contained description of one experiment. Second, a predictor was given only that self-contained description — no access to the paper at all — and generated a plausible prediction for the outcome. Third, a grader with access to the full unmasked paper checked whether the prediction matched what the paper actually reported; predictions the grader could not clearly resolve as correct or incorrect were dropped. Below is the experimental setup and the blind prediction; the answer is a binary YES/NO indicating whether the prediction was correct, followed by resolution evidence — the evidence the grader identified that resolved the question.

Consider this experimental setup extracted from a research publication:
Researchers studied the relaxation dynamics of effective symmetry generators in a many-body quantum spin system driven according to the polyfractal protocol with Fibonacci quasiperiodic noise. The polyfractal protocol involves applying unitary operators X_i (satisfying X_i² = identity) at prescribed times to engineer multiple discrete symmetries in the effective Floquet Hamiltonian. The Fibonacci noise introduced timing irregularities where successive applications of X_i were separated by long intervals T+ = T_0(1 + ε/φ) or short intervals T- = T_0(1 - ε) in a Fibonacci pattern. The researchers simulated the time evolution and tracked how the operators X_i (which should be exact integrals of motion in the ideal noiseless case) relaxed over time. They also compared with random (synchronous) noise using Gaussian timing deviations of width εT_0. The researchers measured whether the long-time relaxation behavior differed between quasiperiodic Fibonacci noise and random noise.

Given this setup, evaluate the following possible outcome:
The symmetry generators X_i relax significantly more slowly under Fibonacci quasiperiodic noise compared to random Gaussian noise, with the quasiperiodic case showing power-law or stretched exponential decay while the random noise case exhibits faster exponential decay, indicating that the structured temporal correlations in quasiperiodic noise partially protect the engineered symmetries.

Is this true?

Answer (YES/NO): NO